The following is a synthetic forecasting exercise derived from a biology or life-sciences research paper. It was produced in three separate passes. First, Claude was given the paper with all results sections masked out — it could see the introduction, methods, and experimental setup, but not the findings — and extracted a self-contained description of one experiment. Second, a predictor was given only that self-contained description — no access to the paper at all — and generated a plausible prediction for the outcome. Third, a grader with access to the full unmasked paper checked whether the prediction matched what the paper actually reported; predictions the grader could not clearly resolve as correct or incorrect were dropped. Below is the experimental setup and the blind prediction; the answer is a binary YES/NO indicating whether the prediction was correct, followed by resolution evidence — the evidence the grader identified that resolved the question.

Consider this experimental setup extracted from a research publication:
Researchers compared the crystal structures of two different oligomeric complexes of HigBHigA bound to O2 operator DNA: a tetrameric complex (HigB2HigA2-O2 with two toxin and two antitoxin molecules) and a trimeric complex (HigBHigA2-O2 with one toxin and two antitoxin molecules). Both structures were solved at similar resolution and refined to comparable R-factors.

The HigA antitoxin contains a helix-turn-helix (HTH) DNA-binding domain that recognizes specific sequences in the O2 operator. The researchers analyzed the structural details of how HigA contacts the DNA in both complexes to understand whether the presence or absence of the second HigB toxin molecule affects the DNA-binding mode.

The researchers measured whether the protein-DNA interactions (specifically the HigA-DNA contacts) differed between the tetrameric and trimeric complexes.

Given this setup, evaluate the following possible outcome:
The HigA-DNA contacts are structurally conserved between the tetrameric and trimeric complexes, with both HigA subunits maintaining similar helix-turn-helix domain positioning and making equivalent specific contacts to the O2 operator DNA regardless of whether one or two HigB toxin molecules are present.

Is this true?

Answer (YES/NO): NO